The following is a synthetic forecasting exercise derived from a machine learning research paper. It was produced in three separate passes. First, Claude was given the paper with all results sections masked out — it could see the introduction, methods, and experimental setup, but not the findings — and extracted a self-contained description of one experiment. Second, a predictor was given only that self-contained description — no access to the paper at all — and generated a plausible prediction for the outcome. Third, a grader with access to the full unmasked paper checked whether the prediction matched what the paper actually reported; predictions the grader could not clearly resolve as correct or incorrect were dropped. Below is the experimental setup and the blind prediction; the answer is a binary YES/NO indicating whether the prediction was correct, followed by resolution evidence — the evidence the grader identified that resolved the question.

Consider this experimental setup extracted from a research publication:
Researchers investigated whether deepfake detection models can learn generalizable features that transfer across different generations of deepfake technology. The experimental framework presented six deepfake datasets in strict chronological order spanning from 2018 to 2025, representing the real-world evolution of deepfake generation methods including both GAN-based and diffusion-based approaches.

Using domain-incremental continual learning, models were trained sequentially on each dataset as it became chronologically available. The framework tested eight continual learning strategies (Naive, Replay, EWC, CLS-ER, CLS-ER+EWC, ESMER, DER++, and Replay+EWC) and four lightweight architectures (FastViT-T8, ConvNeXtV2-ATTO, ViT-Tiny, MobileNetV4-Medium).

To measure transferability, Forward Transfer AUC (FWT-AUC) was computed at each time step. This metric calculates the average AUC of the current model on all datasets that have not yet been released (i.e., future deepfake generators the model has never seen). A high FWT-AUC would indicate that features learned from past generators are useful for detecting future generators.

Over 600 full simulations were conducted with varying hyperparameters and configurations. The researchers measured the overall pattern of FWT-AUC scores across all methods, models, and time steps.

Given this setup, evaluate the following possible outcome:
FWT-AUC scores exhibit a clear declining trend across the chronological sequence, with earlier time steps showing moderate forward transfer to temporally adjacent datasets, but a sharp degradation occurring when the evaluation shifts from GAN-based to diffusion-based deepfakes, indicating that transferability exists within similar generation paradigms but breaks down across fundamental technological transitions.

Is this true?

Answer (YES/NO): NO